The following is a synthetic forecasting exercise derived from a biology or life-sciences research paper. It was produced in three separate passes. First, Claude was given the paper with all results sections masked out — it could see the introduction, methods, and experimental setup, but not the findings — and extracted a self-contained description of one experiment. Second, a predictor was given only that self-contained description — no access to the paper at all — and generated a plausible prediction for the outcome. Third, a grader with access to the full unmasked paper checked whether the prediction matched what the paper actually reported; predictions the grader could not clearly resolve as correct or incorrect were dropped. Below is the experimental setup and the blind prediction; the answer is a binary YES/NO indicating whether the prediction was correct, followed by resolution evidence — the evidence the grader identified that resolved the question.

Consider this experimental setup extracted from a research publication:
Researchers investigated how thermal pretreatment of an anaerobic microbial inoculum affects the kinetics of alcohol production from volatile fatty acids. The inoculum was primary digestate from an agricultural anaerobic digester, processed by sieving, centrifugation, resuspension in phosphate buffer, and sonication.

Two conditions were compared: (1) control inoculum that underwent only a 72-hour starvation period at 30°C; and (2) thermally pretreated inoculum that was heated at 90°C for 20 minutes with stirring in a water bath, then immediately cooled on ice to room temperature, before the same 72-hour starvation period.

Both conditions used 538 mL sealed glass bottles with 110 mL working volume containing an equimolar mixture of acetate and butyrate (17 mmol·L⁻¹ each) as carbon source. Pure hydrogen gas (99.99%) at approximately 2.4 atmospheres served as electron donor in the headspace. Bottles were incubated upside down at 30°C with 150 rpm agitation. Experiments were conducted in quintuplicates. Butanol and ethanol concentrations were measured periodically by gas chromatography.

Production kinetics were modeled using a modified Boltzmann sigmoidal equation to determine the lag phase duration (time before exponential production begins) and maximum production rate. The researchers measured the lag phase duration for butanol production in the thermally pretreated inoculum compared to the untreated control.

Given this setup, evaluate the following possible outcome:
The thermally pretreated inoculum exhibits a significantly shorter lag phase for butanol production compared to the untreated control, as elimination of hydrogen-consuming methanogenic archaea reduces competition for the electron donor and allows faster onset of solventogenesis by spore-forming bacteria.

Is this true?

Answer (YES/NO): NO